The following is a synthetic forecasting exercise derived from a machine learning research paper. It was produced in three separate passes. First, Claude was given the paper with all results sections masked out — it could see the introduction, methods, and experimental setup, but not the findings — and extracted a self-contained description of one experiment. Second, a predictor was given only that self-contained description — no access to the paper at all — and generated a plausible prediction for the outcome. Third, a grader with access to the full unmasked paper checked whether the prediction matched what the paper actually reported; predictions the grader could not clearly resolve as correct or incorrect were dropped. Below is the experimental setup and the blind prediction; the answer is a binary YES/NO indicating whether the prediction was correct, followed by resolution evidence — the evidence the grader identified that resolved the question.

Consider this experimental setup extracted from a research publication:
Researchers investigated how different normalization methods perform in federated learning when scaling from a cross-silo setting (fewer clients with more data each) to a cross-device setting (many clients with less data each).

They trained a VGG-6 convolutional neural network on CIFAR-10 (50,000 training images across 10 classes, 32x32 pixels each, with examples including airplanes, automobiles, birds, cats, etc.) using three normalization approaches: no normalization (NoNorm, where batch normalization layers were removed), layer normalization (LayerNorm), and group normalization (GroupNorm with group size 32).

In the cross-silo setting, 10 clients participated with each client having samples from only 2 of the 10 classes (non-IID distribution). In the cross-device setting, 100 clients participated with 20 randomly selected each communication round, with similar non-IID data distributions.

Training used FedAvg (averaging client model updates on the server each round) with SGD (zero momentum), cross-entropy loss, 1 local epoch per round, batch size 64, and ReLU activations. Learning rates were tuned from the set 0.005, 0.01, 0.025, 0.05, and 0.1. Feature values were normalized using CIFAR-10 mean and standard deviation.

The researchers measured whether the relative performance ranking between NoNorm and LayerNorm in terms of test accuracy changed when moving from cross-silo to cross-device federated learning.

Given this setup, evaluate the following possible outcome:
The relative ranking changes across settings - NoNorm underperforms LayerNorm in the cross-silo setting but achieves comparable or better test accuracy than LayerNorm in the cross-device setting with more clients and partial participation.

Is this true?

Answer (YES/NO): NO